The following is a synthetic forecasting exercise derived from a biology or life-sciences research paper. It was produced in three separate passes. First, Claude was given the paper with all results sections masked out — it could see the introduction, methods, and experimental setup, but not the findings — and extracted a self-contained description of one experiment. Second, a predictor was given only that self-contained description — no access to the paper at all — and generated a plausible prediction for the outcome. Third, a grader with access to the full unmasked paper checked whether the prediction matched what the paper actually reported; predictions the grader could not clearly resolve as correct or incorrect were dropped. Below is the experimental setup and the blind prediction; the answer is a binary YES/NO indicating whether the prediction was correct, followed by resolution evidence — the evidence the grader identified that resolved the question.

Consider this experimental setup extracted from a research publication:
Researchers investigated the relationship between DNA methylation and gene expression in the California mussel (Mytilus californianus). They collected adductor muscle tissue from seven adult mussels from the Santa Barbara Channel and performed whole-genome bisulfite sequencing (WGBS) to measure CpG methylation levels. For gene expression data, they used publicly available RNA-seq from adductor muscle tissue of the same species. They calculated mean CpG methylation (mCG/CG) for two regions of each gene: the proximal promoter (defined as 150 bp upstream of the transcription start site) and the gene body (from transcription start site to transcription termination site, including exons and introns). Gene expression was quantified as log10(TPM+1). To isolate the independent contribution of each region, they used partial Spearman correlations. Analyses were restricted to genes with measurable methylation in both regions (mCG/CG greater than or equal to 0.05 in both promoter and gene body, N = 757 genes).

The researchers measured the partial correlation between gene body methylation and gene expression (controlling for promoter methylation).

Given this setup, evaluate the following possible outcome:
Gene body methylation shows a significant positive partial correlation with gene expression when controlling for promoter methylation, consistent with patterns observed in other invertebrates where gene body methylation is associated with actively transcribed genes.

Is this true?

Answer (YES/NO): NO